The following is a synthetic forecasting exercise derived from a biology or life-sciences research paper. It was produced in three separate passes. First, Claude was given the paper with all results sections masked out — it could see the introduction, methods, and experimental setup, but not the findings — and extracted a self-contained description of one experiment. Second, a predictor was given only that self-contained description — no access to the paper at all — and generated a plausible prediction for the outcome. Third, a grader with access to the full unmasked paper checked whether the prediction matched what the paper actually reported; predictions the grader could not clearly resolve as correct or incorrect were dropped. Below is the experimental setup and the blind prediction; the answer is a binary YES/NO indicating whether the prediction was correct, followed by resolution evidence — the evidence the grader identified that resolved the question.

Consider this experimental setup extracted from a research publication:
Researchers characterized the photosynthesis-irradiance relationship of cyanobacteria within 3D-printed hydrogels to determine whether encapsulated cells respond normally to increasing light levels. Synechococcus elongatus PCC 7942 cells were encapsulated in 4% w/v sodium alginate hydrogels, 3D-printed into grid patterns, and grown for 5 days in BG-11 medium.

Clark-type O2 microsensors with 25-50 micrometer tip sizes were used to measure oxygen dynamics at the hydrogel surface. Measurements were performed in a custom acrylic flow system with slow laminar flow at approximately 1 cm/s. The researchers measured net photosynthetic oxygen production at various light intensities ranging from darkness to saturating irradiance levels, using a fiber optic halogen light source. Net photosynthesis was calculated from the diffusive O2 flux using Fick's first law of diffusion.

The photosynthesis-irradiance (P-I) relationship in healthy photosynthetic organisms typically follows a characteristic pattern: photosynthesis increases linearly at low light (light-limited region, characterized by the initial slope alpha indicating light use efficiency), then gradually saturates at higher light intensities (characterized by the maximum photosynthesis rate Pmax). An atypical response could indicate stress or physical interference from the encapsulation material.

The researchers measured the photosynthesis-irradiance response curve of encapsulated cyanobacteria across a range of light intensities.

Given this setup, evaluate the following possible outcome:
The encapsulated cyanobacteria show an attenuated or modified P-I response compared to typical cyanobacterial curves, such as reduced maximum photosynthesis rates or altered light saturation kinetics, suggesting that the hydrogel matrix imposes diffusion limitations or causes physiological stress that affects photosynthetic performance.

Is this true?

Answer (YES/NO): NO